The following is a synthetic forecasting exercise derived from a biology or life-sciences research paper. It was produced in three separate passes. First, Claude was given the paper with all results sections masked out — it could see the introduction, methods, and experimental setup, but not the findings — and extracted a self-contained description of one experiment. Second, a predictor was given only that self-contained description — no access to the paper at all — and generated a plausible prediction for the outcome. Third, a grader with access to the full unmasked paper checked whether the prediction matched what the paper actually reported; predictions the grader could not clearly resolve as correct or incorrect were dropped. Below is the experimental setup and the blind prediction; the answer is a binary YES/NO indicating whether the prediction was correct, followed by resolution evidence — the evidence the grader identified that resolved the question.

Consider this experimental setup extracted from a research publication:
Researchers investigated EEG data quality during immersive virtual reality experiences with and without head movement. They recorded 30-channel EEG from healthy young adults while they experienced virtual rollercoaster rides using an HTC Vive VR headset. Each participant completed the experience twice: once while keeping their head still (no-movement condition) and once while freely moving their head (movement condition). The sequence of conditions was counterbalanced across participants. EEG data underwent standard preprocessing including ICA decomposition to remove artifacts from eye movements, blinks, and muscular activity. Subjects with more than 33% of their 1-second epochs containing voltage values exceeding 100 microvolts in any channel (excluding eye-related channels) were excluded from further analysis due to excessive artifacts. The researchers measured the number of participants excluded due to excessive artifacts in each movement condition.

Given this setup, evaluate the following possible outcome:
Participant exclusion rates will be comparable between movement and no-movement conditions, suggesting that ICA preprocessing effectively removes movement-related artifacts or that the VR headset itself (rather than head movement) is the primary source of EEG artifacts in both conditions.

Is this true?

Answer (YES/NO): NO